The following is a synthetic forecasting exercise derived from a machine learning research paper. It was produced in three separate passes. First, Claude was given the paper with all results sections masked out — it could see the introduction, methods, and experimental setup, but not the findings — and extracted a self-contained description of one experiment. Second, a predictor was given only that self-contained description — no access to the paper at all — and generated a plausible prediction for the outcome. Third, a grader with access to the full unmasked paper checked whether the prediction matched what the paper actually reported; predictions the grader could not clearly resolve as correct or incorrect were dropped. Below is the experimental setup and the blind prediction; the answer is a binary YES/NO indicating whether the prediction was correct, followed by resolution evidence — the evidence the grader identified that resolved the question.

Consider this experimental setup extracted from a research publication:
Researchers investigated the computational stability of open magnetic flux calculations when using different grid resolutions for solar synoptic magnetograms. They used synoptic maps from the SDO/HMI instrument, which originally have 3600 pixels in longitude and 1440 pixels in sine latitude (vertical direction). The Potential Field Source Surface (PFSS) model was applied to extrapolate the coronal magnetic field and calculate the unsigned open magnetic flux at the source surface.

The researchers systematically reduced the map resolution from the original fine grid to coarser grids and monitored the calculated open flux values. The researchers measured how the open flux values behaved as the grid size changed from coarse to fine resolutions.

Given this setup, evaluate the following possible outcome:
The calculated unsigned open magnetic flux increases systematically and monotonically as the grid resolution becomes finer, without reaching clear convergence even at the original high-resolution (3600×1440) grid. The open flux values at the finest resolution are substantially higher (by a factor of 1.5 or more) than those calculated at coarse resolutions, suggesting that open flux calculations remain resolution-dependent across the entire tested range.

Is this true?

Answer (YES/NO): NO